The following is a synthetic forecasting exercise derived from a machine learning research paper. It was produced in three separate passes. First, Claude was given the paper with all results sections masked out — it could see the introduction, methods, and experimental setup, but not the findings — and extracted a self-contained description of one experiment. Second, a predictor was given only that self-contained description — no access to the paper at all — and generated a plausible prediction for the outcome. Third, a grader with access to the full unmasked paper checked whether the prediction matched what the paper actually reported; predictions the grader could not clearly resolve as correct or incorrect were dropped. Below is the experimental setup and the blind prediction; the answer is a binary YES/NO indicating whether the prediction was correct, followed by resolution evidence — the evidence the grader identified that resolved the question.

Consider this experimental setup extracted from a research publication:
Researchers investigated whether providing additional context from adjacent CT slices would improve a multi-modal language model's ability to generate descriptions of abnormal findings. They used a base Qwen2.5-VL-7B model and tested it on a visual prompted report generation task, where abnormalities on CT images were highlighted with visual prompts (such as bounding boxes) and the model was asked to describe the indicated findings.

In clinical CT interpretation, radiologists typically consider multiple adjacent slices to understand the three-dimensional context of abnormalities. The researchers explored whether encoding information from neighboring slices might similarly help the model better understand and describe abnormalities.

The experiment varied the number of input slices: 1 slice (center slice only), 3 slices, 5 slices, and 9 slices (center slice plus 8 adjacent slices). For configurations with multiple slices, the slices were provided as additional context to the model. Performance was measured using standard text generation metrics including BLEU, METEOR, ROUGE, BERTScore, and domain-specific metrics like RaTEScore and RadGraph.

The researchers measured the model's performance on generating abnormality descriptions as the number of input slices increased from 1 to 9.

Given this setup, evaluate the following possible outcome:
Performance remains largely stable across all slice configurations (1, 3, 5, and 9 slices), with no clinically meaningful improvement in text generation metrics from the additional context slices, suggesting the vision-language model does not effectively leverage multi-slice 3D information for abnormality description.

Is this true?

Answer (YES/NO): YES